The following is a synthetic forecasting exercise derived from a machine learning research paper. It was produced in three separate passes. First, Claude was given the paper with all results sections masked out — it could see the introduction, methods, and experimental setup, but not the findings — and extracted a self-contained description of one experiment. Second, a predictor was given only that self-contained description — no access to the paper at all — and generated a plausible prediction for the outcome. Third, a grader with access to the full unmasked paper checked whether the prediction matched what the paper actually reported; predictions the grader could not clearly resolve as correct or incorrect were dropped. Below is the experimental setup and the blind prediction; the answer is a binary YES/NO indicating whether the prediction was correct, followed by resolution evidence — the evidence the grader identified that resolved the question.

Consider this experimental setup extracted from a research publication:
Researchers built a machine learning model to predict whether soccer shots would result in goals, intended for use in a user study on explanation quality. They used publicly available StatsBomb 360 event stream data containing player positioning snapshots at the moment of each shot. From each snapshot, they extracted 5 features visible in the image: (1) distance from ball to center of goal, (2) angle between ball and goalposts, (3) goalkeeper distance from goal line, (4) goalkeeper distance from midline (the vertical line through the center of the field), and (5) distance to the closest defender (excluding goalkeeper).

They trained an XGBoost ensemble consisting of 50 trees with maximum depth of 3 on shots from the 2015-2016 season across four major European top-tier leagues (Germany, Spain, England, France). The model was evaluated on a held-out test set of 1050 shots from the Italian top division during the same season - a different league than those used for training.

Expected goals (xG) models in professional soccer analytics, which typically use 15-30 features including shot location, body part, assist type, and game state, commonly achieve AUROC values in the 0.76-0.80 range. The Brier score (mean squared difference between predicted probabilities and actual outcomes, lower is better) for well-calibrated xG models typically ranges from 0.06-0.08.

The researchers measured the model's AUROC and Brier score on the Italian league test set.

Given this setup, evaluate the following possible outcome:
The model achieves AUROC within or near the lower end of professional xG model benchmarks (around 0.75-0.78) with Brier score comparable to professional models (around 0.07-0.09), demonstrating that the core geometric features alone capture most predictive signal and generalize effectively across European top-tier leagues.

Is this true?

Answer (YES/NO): NO